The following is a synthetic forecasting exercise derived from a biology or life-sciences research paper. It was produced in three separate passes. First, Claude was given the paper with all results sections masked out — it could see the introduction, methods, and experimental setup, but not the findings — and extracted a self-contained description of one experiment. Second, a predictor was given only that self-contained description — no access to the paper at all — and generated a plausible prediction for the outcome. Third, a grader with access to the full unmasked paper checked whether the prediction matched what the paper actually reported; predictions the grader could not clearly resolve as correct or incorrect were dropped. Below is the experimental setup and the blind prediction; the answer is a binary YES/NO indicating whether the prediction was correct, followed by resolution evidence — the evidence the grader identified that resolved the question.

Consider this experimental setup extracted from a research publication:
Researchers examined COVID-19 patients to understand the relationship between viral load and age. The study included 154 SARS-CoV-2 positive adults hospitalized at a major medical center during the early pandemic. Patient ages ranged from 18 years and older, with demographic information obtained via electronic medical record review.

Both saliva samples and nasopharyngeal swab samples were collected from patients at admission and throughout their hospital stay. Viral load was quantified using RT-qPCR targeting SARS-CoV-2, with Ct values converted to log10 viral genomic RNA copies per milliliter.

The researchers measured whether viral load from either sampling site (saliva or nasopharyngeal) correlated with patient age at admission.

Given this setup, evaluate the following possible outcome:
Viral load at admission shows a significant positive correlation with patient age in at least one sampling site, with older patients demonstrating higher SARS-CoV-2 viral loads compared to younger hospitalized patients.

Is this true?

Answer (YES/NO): YES